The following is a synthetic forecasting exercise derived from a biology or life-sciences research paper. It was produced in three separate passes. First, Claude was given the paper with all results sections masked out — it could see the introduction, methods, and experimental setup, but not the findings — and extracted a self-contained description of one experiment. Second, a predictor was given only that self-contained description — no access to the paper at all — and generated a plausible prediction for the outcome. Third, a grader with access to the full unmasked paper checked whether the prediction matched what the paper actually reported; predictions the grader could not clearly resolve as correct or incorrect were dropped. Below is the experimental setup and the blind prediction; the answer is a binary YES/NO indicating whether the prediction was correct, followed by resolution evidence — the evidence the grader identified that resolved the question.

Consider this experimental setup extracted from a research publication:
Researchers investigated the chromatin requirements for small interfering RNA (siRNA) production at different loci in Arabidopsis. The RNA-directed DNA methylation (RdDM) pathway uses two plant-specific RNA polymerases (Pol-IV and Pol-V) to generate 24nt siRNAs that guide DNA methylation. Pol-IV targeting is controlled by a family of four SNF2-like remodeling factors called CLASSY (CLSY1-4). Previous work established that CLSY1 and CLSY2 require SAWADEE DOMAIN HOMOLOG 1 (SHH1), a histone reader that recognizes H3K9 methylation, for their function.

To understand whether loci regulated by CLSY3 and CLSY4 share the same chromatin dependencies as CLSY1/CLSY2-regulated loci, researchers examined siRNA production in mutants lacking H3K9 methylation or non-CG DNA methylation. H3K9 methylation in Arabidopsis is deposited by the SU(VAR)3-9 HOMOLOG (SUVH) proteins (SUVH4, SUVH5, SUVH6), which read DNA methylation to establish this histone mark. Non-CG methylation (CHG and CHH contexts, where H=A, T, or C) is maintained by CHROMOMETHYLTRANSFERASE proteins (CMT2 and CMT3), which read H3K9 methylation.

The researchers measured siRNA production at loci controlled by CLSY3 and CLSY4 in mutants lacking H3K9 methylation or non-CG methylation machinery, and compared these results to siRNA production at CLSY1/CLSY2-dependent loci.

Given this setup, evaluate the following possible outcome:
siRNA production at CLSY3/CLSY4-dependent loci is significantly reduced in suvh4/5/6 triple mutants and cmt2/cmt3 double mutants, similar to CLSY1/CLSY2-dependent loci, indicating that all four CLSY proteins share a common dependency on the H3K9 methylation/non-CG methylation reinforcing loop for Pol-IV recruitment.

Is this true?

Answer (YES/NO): NO